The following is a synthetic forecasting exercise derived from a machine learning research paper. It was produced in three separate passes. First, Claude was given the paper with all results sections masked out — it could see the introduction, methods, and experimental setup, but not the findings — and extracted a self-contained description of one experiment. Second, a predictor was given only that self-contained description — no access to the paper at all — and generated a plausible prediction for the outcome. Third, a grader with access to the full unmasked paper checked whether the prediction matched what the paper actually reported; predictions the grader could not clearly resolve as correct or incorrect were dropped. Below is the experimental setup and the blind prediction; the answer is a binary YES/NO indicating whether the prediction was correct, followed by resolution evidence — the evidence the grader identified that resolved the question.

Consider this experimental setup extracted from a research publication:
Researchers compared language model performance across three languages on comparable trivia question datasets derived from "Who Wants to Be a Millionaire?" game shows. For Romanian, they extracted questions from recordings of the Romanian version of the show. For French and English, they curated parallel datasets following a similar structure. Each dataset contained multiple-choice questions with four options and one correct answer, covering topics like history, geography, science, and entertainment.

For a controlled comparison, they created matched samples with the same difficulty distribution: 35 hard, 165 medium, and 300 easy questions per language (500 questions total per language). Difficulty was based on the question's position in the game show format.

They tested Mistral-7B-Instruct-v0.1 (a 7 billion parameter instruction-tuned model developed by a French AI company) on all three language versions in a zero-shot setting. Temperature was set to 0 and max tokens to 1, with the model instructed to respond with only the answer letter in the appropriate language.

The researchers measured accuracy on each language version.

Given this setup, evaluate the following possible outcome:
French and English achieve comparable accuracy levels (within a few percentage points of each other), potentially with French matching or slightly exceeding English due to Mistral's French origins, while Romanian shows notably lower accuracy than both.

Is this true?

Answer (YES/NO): NO